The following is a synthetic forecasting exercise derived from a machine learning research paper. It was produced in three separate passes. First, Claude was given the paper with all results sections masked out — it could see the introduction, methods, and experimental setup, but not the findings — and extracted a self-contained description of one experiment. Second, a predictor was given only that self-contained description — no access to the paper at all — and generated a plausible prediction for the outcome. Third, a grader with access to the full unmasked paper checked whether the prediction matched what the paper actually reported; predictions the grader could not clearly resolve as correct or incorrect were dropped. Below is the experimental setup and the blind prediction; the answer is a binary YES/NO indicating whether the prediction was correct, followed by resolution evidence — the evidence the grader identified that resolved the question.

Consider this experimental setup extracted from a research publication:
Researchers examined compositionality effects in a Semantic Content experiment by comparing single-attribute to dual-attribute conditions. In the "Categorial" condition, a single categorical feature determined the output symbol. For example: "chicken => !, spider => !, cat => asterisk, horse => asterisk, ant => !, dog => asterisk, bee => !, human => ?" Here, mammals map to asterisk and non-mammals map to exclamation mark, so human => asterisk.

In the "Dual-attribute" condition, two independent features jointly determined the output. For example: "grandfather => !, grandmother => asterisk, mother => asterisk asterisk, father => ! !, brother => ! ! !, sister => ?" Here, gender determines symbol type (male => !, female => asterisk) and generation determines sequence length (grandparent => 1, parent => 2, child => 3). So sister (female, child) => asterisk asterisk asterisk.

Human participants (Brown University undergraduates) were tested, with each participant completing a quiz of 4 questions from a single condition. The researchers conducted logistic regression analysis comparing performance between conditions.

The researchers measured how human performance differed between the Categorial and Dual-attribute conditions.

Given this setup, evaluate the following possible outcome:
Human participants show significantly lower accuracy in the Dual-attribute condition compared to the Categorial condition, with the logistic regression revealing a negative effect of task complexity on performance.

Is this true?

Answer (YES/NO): YES